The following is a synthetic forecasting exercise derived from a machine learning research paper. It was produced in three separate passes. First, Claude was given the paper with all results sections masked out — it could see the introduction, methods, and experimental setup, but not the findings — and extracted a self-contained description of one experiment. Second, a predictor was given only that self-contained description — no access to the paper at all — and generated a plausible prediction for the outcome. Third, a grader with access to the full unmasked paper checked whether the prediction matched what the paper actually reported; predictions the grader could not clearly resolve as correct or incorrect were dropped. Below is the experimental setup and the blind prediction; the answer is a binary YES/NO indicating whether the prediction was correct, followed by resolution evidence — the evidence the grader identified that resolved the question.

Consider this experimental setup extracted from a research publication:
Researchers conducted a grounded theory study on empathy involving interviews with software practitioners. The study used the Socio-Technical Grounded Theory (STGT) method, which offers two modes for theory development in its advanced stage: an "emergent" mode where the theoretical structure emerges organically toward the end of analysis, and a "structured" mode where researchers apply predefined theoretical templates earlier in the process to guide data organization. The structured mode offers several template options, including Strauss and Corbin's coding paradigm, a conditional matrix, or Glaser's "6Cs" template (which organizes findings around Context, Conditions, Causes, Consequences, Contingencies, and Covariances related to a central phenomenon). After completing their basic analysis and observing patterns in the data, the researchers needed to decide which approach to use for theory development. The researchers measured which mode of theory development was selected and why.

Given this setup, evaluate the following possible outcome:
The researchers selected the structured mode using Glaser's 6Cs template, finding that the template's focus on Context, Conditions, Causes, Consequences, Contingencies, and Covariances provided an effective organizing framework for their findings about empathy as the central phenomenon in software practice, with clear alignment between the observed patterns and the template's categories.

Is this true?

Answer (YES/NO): YES